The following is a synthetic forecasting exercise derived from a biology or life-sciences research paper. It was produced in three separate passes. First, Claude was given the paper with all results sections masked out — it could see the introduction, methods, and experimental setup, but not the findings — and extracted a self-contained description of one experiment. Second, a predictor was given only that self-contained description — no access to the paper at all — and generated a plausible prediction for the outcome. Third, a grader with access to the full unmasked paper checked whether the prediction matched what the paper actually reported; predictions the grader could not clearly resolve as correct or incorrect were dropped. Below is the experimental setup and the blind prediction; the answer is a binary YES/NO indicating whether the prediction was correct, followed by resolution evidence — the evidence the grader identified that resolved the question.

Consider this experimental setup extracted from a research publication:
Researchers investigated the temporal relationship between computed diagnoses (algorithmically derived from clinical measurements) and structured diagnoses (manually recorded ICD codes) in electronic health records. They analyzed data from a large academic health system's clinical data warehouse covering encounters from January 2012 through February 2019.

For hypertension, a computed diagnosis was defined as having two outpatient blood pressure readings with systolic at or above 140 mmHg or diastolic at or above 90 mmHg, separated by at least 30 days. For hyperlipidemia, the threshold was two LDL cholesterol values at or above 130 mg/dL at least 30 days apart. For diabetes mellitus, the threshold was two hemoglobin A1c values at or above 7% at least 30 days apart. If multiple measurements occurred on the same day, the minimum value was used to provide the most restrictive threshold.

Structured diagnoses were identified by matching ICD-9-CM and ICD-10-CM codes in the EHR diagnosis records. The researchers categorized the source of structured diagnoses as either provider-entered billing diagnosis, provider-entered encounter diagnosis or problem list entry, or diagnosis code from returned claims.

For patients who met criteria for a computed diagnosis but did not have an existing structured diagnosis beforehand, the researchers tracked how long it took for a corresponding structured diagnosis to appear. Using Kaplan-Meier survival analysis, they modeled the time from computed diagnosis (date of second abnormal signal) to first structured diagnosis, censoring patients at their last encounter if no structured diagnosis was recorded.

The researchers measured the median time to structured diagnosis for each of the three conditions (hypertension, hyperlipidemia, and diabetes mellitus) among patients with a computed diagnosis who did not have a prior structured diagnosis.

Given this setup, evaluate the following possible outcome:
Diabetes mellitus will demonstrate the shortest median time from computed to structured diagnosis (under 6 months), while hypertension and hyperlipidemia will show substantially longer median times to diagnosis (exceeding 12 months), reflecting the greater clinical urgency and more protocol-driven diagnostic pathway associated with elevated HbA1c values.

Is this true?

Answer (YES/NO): NO